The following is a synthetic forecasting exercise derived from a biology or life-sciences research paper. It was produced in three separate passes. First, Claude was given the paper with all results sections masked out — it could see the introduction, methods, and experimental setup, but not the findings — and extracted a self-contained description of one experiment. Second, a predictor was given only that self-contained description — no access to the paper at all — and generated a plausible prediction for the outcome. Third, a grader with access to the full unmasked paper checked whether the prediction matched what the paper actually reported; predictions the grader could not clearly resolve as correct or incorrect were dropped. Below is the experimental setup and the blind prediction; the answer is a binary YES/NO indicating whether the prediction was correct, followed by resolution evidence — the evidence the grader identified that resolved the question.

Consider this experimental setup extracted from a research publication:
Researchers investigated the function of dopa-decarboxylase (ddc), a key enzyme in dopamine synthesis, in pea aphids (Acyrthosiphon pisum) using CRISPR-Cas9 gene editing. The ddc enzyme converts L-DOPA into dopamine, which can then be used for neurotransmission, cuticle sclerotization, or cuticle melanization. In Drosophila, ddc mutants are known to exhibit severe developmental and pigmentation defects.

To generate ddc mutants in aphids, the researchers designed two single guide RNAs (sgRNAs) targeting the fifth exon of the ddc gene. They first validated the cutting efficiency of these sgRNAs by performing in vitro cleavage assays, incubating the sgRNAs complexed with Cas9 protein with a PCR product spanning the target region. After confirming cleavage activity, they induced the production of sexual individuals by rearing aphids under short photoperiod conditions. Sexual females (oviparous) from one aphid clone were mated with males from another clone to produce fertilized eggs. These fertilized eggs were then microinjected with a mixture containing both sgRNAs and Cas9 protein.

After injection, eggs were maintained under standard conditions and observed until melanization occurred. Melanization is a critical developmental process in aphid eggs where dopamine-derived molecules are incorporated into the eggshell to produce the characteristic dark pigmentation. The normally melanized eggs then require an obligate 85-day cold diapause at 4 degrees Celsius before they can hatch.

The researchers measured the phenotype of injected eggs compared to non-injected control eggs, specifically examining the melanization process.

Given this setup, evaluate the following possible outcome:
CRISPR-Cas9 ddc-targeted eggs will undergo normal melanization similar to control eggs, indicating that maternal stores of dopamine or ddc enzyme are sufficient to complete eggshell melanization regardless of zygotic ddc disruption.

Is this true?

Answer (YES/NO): NO